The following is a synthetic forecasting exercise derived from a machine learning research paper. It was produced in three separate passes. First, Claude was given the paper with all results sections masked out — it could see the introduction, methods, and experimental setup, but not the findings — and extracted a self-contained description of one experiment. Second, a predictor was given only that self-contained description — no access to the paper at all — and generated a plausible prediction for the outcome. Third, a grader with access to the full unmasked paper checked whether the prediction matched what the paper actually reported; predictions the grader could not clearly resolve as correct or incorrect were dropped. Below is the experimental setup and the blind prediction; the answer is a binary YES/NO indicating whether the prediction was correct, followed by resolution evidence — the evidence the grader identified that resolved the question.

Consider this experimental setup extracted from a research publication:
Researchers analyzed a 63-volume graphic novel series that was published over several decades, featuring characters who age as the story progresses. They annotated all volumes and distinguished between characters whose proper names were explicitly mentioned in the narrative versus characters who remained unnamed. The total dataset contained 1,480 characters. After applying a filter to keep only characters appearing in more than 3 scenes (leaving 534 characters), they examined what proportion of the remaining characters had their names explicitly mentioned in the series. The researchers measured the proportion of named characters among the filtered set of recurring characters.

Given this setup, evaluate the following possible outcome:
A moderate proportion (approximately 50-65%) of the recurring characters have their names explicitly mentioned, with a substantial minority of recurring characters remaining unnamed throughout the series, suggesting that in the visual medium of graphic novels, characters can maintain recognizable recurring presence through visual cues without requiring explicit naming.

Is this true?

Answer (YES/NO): YES